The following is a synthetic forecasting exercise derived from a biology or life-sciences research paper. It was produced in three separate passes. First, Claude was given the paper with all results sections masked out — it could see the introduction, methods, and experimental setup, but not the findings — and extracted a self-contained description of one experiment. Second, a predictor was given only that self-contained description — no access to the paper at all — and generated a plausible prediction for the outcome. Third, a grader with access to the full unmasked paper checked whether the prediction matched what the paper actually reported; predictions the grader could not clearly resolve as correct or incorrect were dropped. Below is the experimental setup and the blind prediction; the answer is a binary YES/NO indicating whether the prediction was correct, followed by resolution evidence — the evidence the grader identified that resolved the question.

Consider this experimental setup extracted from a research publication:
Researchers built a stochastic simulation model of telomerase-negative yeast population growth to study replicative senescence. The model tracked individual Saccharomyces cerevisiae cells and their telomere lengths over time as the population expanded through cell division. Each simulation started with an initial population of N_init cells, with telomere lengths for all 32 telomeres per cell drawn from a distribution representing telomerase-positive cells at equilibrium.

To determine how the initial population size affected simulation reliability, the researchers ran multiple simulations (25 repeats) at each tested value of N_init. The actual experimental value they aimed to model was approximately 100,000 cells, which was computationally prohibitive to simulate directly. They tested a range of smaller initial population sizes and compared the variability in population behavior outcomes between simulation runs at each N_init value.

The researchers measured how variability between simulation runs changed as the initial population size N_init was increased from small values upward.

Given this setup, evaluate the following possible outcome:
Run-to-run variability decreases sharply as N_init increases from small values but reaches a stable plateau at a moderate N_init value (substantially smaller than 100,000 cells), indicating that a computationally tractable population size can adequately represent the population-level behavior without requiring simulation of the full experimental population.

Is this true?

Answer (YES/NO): YES